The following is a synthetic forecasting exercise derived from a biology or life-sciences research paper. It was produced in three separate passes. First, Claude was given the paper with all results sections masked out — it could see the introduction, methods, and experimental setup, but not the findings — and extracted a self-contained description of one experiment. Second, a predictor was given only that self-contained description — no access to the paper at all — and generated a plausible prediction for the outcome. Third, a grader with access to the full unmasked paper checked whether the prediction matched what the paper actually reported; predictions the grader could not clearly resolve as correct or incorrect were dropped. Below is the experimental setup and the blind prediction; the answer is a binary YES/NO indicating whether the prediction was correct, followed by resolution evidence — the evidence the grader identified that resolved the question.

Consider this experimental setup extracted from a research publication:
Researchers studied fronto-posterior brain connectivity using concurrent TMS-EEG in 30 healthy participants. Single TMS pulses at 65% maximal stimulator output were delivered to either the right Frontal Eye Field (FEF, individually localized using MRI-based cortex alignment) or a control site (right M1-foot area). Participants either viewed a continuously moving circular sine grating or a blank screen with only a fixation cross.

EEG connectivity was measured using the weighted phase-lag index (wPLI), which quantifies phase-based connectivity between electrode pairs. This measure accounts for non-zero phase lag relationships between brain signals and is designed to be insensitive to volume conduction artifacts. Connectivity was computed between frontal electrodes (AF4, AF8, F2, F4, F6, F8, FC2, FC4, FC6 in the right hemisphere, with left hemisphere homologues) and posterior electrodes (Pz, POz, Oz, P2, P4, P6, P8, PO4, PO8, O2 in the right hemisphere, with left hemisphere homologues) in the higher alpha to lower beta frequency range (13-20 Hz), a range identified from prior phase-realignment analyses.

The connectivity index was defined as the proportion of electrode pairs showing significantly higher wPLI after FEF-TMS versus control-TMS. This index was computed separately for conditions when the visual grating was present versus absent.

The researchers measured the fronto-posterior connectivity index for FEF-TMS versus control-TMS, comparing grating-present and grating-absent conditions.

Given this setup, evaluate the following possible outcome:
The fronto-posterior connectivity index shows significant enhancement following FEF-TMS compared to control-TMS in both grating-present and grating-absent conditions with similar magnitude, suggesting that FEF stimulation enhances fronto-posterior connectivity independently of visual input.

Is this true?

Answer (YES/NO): YES